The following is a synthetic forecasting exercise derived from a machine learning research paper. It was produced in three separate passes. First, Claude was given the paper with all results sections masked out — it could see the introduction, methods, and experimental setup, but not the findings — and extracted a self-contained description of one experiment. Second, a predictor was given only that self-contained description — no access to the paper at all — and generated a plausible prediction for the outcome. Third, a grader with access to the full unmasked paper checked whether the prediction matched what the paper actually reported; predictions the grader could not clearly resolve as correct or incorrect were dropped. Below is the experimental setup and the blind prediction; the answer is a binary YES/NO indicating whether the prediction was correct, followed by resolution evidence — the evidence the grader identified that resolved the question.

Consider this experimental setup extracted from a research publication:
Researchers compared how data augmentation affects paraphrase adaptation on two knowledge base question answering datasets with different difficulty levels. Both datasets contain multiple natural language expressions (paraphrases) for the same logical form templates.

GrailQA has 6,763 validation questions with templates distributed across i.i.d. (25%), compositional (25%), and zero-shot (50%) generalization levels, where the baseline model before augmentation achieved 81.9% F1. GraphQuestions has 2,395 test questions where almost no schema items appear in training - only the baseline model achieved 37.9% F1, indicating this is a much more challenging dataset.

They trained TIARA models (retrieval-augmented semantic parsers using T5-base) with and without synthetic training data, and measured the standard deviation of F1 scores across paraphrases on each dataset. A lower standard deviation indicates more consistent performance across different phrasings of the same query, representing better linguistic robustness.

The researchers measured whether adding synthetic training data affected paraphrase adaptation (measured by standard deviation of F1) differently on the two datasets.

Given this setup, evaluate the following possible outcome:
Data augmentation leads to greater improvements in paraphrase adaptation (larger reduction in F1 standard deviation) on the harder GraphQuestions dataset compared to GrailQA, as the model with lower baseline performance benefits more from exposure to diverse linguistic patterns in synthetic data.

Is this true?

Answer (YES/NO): NO